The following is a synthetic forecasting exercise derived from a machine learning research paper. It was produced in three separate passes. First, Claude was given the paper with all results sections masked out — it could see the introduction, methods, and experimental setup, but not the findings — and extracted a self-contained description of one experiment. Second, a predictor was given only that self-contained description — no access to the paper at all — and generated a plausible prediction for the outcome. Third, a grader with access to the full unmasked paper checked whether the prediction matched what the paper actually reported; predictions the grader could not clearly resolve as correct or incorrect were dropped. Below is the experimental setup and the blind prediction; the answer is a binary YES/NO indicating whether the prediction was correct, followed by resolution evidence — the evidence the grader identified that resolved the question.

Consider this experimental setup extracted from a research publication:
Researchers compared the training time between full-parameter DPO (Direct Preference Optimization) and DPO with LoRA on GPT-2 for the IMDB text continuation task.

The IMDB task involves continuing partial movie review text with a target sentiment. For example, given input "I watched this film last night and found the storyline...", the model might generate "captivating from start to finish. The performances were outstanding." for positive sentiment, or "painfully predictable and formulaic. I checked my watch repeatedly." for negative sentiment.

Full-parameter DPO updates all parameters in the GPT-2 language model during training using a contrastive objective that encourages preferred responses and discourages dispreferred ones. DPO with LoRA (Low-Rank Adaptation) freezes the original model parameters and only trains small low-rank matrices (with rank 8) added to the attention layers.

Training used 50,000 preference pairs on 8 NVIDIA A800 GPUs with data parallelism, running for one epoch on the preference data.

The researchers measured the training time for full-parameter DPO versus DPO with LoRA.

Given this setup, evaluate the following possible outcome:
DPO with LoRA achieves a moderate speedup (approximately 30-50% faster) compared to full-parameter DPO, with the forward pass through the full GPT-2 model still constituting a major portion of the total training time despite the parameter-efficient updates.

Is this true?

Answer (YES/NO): NO